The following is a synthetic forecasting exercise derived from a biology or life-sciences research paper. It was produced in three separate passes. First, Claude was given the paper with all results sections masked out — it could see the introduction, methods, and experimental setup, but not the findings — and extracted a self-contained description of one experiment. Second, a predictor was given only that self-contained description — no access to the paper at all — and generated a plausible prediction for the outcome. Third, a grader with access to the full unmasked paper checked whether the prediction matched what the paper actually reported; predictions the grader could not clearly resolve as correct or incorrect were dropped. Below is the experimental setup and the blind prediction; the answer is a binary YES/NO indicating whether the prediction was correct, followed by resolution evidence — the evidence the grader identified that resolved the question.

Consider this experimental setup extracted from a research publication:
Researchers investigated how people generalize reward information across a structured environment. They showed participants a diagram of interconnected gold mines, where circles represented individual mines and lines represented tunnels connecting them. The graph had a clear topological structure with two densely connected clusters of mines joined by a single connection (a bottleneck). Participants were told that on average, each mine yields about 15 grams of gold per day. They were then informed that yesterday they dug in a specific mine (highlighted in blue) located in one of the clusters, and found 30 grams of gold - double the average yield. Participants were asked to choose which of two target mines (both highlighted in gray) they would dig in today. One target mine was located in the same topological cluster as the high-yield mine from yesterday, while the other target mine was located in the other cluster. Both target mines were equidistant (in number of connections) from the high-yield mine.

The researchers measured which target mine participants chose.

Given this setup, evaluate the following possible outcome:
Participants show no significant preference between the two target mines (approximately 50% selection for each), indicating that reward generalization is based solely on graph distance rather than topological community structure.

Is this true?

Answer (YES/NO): NO